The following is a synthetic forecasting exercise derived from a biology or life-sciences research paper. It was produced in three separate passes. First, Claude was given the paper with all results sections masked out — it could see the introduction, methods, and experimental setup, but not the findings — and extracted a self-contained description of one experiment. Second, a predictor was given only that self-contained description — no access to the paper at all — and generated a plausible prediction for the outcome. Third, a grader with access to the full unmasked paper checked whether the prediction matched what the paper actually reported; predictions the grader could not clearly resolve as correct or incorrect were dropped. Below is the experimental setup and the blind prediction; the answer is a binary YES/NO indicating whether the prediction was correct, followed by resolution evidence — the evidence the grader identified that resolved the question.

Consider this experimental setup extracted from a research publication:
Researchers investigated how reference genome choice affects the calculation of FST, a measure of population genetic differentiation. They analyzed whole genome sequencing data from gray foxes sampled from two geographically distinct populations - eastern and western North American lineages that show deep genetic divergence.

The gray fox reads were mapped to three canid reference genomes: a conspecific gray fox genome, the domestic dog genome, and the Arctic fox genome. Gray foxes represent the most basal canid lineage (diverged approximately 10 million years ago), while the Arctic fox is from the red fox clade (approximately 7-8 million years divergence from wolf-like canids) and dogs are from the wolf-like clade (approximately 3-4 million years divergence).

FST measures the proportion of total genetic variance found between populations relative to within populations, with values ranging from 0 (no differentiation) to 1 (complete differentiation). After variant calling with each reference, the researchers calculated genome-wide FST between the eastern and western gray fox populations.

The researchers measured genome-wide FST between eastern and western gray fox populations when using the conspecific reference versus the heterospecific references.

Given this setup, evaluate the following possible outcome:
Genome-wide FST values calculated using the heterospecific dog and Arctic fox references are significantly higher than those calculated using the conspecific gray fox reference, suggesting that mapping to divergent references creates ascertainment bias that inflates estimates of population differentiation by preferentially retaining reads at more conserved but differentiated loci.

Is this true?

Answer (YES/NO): NO